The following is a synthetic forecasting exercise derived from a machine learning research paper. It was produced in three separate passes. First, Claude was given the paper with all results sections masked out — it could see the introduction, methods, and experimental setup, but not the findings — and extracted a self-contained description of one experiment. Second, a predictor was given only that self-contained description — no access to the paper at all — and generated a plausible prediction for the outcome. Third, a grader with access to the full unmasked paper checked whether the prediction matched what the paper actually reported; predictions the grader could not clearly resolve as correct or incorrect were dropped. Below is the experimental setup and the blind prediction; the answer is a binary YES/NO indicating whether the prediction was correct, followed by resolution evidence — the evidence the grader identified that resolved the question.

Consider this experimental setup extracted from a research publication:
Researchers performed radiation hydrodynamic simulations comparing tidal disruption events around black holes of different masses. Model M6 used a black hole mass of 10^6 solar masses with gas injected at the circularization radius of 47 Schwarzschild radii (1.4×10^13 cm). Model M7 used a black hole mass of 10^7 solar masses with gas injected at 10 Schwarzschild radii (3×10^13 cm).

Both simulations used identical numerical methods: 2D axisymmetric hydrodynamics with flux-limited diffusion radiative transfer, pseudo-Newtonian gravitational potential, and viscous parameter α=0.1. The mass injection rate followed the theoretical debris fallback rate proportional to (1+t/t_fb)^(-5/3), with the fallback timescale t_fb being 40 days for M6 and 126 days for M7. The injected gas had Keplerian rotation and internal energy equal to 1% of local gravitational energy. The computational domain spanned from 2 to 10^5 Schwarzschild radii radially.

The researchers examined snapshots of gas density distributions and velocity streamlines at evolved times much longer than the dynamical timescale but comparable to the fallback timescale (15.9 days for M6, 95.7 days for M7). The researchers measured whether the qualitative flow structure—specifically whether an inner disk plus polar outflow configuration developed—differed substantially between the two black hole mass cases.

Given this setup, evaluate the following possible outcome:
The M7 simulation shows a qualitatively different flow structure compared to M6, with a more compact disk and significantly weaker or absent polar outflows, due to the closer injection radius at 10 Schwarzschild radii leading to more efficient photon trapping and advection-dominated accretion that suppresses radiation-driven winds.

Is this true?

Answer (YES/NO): NO